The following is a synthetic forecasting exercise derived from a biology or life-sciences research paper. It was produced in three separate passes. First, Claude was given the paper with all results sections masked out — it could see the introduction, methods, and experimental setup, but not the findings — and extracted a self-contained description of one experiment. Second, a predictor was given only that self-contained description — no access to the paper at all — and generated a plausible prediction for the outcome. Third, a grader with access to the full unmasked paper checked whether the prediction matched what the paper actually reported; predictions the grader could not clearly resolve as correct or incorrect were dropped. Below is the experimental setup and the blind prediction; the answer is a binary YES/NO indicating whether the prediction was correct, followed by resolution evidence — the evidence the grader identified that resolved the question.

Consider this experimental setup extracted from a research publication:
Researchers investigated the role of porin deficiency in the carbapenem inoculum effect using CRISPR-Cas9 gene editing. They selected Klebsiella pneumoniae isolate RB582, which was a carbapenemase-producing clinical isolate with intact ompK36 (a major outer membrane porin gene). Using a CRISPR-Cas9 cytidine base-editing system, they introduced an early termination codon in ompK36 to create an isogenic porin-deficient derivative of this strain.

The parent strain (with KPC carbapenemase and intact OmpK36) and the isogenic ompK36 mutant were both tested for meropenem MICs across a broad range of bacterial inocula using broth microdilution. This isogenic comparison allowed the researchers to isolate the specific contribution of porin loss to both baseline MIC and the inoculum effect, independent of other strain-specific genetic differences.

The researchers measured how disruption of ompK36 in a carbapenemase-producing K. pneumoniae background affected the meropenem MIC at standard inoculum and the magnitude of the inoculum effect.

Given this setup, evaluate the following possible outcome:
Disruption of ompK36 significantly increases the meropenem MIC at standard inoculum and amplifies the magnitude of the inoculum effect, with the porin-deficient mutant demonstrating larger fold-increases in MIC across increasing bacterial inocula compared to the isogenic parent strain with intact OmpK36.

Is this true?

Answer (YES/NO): NO